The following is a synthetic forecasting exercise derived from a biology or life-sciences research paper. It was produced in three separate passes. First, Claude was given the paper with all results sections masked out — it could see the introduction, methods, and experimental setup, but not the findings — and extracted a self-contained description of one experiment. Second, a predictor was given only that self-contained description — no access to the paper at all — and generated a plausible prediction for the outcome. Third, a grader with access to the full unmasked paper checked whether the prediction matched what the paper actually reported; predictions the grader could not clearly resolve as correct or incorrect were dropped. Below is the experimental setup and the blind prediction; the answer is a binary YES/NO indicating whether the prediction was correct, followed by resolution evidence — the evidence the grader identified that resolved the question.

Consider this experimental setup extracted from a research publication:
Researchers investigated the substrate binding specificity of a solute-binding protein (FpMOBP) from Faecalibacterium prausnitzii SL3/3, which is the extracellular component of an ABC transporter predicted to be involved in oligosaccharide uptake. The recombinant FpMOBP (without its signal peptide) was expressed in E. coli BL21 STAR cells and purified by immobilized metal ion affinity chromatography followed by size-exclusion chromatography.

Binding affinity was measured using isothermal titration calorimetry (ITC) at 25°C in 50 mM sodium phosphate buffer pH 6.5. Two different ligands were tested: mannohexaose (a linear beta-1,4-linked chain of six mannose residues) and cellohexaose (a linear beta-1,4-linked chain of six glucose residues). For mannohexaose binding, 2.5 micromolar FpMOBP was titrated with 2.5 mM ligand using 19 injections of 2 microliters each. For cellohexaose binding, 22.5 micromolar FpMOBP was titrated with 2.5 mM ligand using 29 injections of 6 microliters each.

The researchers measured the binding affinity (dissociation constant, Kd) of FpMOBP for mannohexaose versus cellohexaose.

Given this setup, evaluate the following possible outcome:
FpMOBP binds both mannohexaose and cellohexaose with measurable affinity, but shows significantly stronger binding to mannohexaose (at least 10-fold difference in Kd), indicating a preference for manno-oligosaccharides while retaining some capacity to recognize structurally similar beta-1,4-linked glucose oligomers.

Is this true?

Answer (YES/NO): NO